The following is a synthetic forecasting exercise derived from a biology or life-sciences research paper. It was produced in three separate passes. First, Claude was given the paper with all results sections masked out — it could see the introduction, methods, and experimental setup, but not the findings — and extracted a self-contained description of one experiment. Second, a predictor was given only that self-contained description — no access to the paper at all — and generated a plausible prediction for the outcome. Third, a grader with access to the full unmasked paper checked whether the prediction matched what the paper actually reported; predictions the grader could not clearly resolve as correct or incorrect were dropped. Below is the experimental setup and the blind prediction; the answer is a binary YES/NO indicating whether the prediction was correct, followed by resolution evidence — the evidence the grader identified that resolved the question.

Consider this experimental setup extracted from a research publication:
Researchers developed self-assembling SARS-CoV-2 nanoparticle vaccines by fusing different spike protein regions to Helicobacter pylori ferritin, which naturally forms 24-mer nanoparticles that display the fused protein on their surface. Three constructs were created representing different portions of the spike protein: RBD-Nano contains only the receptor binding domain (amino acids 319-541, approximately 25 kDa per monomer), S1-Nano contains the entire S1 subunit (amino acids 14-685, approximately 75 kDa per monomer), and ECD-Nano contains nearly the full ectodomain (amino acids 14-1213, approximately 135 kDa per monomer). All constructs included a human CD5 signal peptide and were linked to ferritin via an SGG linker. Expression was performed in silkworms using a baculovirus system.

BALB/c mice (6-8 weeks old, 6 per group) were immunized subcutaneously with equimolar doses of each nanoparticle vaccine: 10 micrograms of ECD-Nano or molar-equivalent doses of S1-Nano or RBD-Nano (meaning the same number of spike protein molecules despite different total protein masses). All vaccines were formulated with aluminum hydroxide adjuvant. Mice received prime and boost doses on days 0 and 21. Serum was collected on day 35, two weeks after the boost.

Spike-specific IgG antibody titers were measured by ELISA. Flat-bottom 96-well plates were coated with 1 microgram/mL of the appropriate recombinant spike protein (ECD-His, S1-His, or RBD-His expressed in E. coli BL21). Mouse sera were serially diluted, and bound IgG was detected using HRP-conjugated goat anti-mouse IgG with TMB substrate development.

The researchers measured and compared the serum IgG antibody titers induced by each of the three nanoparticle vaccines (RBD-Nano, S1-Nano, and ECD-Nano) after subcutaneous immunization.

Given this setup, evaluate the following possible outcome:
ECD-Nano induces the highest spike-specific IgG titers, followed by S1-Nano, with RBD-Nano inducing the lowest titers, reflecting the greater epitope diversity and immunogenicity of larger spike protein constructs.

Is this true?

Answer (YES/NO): NO